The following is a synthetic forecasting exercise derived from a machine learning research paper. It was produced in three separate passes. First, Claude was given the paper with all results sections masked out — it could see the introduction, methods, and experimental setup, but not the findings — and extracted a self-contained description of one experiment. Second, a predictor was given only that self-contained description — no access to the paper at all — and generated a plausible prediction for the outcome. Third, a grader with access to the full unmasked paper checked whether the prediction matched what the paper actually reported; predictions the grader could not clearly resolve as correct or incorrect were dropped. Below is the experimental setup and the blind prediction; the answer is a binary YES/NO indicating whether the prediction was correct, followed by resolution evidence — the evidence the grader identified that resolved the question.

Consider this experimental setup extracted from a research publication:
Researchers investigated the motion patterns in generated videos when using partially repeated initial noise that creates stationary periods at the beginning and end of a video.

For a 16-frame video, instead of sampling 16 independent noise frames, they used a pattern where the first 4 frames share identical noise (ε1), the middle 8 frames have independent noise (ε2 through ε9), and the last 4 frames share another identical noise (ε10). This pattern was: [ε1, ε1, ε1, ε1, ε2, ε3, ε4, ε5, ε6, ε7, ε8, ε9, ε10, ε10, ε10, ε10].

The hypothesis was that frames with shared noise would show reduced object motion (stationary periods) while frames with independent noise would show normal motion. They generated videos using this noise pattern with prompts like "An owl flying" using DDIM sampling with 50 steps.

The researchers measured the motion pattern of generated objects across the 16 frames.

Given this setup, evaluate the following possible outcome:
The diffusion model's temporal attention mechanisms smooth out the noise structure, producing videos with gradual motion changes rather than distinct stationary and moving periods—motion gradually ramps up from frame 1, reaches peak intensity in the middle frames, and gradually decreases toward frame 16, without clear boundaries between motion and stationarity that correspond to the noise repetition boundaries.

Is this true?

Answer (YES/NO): NO